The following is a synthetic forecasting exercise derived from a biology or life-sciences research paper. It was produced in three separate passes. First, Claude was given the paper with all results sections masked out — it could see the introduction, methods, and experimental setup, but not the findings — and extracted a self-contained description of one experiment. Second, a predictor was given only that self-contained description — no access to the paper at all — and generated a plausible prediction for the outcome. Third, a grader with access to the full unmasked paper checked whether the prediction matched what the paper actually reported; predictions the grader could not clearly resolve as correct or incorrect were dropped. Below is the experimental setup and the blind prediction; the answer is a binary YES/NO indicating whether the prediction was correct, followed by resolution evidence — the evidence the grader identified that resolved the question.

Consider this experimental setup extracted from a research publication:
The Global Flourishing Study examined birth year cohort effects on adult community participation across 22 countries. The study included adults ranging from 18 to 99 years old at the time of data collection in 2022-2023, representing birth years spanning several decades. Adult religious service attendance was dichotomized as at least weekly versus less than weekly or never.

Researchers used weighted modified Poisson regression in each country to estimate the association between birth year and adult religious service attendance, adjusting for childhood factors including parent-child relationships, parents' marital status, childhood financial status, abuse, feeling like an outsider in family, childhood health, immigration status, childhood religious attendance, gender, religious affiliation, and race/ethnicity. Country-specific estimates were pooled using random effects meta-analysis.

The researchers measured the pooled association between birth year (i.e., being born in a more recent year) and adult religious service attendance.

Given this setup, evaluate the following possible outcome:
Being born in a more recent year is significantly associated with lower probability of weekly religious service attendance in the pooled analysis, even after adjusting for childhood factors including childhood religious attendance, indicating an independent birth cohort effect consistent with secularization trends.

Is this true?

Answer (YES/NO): YES